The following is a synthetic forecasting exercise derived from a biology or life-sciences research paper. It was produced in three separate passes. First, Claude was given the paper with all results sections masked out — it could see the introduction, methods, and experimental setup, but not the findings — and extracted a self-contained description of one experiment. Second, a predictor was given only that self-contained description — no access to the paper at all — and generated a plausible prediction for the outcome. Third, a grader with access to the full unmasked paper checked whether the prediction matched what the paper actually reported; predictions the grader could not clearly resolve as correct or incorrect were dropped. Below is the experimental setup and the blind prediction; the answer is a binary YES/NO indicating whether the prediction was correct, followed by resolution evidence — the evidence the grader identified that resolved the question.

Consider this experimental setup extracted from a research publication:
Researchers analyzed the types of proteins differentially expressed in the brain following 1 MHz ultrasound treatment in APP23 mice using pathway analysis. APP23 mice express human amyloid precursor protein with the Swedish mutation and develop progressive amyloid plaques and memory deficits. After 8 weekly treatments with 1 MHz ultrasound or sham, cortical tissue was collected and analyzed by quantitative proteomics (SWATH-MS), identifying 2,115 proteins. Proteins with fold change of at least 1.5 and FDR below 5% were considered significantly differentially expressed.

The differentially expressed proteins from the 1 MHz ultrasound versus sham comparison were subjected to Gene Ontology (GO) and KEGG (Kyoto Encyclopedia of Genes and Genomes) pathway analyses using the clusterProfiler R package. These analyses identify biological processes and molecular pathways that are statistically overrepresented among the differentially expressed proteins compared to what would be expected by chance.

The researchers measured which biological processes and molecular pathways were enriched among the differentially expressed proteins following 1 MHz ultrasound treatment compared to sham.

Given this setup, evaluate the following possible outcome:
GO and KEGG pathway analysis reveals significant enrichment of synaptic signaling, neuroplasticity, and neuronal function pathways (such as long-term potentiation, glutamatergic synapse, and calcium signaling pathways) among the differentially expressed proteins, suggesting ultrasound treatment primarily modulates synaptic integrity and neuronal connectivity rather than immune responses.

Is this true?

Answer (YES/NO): NO